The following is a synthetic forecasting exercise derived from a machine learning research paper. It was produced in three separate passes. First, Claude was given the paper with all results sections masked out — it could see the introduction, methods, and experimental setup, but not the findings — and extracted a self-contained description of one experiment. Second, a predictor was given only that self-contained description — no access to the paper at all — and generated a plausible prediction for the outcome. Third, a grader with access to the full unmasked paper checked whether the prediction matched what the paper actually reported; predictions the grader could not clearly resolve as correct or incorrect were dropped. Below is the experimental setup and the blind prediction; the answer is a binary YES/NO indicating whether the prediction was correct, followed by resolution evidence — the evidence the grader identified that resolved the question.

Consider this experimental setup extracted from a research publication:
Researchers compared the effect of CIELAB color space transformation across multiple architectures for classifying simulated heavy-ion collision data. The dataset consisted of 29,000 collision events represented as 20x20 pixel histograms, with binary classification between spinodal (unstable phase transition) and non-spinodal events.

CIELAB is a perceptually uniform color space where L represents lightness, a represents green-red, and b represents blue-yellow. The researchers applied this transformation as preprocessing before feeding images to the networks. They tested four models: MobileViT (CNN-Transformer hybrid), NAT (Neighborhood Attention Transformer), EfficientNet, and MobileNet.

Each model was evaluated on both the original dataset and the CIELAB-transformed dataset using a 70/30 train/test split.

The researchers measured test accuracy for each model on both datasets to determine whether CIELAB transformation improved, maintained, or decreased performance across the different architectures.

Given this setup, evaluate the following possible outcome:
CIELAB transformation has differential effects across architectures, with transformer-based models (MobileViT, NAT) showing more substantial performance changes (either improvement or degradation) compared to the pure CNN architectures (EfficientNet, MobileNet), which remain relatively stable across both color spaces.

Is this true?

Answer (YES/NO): NO